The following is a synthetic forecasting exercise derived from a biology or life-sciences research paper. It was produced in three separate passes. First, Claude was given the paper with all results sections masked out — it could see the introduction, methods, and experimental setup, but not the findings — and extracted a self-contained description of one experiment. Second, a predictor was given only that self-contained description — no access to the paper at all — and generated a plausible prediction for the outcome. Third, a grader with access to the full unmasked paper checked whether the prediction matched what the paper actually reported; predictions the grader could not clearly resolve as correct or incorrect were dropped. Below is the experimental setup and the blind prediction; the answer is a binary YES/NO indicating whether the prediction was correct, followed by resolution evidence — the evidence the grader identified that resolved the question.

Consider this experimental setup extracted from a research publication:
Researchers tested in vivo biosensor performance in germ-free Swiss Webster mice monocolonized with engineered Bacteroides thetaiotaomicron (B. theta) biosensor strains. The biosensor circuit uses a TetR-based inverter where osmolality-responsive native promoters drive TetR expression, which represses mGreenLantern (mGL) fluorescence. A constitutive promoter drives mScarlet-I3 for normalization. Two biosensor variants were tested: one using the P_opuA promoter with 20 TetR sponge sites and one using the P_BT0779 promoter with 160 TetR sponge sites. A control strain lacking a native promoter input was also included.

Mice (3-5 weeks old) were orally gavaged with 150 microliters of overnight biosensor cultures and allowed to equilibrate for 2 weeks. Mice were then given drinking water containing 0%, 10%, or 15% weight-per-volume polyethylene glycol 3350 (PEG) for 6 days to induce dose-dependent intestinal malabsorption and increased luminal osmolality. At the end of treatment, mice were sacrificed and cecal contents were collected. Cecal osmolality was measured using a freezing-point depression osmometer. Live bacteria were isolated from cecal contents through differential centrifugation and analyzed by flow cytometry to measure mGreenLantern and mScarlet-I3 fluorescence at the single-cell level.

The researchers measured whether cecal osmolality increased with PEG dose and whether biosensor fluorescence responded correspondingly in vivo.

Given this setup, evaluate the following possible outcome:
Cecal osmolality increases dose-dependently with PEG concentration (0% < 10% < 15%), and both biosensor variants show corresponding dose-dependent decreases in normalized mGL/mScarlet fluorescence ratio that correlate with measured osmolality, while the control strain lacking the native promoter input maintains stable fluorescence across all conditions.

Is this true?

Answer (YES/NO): NO